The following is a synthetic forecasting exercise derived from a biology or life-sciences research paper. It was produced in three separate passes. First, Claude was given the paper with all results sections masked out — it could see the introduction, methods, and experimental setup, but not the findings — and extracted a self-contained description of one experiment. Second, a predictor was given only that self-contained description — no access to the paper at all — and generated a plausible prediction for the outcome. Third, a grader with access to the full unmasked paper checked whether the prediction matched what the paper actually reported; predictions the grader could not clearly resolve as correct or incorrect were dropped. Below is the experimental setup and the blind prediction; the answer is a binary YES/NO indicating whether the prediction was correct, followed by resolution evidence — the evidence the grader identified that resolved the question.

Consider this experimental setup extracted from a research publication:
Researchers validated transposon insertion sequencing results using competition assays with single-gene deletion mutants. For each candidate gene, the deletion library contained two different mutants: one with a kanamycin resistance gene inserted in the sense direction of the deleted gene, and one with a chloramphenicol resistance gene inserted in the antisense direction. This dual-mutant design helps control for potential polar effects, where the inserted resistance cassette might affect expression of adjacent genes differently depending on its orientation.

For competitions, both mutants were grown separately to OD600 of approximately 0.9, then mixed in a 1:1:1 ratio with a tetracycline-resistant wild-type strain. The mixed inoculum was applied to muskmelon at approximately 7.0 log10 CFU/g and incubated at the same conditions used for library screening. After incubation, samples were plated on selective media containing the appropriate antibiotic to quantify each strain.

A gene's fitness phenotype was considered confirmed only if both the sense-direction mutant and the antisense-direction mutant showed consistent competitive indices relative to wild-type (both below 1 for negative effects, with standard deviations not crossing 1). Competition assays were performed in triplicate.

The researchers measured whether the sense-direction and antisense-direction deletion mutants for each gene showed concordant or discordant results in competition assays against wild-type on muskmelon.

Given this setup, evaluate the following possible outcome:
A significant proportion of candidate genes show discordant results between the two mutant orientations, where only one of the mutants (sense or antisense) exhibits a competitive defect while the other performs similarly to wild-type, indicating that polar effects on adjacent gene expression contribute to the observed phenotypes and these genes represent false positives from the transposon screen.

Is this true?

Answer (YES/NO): NO